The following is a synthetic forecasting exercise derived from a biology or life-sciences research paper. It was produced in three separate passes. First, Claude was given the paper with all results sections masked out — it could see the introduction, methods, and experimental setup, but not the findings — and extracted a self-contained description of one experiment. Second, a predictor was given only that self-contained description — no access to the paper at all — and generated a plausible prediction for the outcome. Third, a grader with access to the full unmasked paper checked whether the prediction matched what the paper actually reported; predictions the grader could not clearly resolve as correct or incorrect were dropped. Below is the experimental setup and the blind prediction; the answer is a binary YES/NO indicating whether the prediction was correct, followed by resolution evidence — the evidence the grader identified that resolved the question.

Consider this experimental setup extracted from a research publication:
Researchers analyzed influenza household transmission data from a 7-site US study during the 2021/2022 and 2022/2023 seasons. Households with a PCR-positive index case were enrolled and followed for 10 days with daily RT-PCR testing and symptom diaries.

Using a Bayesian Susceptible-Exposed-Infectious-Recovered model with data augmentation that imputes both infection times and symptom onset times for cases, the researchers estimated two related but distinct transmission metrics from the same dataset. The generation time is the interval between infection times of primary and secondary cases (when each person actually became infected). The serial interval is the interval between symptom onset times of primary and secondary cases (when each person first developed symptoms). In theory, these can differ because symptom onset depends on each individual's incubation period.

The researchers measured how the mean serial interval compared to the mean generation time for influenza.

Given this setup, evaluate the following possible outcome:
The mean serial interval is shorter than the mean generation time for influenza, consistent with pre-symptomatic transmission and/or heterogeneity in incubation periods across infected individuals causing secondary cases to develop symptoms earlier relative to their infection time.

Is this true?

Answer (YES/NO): NO